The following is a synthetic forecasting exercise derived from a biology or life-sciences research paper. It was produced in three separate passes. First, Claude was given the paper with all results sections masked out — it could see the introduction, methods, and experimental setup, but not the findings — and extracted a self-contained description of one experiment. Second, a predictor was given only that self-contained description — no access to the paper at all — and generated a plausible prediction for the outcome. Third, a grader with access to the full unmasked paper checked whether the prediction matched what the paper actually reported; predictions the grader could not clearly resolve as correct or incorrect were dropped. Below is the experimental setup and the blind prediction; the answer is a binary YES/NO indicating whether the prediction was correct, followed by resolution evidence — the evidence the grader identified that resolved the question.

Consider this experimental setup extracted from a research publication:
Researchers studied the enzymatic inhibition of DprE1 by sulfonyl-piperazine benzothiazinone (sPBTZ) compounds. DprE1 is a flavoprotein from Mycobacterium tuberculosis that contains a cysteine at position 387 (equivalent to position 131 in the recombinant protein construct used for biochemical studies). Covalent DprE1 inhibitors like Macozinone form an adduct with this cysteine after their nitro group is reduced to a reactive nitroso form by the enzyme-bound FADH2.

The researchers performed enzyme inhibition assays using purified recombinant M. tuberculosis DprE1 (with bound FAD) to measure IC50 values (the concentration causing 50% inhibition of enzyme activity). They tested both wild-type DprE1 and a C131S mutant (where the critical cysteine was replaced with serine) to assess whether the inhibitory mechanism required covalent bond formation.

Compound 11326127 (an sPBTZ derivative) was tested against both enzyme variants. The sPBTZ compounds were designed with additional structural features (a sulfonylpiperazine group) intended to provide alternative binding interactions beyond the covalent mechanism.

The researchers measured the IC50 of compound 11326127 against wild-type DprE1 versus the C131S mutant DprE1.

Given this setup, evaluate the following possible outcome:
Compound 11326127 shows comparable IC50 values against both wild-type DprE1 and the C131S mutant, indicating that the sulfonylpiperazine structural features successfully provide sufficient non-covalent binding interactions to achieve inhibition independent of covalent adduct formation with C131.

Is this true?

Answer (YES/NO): NO